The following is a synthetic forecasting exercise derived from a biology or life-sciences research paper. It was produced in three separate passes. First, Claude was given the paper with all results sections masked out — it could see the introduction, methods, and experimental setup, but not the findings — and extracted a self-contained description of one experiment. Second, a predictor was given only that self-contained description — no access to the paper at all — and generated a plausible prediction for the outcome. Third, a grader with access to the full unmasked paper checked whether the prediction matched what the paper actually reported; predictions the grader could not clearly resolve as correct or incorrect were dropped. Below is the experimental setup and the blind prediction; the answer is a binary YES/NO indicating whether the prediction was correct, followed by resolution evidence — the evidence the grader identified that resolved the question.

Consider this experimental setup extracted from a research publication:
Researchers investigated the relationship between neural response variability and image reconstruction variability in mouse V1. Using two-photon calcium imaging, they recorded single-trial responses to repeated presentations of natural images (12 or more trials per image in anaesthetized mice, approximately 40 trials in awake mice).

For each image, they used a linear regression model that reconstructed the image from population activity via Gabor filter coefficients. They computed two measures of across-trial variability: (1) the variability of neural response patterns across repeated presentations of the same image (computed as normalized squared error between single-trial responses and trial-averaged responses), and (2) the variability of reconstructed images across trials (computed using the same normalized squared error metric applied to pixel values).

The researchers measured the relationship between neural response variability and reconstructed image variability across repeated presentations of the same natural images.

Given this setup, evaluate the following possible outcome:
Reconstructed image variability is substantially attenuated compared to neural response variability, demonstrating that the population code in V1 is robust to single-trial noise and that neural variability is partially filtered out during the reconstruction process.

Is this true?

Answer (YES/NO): YES